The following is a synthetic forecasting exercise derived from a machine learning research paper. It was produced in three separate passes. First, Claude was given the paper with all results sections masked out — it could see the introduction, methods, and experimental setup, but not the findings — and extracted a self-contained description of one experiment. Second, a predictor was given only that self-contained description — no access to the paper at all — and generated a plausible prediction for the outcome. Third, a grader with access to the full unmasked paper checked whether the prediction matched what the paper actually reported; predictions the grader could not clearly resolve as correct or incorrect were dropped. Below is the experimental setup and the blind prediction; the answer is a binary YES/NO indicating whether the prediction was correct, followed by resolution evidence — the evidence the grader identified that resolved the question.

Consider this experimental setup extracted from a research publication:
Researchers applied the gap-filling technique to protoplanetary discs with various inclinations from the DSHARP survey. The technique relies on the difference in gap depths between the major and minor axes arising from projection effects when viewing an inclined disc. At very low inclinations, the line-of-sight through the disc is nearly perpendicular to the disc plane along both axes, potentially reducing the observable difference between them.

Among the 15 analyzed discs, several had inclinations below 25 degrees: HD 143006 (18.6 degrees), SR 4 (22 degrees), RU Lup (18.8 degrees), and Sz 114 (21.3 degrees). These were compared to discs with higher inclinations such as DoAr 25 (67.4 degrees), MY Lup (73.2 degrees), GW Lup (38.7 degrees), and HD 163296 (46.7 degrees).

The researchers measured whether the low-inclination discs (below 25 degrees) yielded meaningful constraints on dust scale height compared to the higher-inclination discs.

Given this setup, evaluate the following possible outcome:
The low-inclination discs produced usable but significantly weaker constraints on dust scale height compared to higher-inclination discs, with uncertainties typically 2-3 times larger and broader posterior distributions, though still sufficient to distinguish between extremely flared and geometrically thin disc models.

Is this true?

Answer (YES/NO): NO